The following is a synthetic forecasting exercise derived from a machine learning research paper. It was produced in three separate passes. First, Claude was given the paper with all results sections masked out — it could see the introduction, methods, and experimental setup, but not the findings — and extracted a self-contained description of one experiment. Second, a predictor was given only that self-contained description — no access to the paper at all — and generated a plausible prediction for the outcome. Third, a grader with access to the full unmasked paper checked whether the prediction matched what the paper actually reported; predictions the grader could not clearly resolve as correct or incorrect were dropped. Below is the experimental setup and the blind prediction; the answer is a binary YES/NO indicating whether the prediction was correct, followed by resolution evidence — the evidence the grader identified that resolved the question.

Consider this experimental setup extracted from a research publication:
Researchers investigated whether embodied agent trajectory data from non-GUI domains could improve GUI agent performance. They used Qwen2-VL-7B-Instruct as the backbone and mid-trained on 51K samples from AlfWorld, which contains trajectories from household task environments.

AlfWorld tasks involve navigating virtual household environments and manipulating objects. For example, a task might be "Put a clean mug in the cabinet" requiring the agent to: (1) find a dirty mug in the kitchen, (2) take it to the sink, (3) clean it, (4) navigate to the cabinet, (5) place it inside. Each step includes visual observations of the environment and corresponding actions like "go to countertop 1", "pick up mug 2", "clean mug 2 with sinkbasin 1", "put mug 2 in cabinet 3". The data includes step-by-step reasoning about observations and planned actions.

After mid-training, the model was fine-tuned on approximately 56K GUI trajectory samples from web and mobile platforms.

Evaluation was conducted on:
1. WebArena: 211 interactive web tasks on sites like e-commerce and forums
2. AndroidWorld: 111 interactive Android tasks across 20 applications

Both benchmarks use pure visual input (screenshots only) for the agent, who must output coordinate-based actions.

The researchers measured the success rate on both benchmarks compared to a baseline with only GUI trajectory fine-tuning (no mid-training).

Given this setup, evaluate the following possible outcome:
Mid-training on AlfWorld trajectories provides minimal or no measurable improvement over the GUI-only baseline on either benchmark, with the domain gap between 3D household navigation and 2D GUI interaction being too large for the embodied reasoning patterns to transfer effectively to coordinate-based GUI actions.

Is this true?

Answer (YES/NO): NO